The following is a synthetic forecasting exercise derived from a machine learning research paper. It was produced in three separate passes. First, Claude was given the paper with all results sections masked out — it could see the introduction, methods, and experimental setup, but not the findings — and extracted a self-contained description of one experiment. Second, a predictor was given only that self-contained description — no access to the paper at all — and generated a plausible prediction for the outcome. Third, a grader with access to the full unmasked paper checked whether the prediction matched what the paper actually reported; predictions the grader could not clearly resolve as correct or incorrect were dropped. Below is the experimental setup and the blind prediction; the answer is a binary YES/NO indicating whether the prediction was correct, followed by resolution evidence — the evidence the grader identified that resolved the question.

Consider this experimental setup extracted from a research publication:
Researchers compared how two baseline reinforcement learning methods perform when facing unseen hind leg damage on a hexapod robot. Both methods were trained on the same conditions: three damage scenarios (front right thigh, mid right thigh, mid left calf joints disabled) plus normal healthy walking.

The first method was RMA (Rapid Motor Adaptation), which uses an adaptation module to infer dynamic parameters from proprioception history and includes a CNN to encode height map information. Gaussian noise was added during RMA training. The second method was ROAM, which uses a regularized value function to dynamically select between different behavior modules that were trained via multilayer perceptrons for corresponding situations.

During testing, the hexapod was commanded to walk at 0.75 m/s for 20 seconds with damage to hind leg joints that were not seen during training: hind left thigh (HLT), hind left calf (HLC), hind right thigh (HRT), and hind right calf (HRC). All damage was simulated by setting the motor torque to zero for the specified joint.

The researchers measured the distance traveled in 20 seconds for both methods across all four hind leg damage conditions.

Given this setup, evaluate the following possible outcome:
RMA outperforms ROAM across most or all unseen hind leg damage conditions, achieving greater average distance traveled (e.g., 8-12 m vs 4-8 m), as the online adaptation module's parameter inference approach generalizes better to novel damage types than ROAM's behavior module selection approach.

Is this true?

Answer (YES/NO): NO